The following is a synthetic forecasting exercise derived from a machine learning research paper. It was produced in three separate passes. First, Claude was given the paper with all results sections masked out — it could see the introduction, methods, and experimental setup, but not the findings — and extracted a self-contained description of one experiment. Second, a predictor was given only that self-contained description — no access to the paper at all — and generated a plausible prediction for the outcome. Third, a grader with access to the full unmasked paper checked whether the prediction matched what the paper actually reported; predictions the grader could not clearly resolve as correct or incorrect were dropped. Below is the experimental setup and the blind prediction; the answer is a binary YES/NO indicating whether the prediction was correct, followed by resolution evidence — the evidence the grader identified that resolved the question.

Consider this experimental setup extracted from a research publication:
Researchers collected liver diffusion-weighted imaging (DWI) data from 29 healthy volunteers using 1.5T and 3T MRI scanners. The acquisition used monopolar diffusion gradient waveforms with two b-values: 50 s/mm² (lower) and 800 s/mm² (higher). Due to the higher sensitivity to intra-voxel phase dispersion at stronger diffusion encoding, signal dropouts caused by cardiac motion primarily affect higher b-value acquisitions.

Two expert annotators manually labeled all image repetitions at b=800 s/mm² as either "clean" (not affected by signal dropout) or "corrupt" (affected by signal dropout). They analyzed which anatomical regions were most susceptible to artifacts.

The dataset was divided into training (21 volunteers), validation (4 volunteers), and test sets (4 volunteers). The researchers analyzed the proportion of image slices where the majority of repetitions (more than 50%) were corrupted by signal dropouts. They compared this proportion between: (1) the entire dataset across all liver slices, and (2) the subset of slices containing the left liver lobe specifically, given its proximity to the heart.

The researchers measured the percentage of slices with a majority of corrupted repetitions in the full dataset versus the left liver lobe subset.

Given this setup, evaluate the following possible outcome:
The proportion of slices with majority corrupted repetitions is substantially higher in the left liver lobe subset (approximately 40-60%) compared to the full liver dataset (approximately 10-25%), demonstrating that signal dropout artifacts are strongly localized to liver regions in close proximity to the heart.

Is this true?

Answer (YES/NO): NO